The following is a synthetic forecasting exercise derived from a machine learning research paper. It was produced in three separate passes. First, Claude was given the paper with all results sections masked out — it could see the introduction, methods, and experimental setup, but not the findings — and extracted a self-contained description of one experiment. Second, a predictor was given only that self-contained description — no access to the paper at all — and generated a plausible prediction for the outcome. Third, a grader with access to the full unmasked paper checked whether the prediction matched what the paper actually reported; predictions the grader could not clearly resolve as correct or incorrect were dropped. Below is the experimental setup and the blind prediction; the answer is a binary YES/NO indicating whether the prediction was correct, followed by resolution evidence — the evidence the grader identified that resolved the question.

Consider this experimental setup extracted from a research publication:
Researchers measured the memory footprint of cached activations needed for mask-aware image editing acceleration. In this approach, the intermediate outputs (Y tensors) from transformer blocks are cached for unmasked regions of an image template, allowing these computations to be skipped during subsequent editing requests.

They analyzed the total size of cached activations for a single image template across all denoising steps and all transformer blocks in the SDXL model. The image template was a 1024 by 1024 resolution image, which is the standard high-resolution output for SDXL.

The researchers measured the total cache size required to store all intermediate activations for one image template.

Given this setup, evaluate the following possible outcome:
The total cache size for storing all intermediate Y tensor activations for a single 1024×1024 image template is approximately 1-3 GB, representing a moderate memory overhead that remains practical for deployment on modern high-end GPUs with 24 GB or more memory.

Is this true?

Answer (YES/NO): NO